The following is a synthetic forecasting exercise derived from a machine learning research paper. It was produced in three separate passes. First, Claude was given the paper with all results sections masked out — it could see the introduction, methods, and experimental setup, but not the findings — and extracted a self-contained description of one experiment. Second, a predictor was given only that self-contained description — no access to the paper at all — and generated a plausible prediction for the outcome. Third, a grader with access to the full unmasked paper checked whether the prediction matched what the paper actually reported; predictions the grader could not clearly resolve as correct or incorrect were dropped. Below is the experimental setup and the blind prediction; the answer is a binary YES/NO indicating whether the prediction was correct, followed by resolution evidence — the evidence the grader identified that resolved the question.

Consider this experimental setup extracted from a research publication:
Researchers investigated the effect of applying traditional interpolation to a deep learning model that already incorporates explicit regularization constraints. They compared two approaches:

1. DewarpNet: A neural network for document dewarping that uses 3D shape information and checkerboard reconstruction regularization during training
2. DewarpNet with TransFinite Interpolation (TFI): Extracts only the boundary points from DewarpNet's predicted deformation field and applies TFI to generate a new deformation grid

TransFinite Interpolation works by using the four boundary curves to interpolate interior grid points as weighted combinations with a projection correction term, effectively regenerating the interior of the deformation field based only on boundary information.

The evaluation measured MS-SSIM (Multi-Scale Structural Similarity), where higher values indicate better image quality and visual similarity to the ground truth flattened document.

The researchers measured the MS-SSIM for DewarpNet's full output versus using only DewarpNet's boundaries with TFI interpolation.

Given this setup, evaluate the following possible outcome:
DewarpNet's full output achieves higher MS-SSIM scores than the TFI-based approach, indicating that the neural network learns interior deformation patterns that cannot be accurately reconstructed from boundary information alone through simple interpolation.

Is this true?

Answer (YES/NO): NO